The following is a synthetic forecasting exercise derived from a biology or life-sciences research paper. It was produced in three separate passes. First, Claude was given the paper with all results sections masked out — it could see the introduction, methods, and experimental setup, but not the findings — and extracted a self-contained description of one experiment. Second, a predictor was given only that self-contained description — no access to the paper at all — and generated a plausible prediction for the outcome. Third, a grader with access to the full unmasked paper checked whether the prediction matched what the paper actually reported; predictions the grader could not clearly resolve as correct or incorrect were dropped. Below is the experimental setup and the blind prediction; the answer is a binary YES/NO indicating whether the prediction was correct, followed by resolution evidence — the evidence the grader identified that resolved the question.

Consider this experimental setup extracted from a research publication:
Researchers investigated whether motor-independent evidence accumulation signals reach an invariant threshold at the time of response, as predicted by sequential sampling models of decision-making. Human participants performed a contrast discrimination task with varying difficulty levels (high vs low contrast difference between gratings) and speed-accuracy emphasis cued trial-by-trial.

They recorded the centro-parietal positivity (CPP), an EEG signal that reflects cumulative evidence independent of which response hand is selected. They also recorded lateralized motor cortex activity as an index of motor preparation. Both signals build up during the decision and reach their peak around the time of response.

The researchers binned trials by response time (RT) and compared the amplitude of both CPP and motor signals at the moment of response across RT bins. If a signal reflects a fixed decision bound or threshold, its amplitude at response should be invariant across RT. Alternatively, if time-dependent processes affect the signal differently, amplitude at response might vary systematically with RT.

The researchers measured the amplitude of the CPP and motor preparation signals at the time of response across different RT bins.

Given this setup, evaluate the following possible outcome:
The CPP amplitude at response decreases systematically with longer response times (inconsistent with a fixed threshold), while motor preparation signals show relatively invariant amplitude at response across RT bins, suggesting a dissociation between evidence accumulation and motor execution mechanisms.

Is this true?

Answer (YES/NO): YES